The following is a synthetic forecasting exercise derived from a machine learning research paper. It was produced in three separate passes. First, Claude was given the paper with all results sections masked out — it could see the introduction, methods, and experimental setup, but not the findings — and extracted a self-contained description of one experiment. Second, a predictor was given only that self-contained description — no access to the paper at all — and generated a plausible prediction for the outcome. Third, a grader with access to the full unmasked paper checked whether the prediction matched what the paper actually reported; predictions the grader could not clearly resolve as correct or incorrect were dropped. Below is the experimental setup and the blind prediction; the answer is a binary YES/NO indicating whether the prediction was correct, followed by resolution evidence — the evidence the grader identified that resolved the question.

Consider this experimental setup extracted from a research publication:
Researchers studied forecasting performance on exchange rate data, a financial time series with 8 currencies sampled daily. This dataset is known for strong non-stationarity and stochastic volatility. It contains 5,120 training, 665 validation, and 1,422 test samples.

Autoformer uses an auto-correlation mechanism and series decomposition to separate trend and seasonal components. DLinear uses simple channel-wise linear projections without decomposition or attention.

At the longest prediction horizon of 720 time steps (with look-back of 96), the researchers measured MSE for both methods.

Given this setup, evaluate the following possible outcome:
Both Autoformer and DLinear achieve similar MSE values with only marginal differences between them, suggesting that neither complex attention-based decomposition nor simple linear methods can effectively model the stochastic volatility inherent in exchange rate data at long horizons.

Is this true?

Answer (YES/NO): NO